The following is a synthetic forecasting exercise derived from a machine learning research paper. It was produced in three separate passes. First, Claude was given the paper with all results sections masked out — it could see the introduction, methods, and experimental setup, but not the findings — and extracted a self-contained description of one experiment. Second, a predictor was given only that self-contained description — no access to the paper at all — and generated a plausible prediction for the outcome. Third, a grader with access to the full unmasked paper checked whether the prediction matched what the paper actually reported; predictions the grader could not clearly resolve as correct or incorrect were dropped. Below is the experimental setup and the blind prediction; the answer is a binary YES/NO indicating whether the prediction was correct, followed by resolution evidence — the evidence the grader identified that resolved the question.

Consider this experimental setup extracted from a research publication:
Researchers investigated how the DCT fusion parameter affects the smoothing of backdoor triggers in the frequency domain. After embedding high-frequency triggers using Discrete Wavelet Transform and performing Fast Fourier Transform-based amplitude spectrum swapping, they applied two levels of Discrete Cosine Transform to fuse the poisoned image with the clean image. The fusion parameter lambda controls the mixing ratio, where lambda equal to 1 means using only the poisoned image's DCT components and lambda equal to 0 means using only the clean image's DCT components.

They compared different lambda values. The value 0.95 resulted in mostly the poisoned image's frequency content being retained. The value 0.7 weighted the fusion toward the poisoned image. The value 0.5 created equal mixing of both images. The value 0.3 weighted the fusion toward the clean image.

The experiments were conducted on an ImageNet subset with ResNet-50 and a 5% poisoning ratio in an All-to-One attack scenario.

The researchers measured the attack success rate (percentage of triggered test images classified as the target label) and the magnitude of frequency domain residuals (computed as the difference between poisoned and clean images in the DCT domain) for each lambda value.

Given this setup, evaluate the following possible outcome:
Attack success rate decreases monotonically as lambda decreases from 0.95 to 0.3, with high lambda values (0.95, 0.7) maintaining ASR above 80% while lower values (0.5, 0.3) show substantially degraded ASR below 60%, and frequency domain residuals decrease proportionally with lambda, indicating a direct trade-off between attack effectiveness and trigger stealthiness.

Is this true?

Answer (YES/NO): NO